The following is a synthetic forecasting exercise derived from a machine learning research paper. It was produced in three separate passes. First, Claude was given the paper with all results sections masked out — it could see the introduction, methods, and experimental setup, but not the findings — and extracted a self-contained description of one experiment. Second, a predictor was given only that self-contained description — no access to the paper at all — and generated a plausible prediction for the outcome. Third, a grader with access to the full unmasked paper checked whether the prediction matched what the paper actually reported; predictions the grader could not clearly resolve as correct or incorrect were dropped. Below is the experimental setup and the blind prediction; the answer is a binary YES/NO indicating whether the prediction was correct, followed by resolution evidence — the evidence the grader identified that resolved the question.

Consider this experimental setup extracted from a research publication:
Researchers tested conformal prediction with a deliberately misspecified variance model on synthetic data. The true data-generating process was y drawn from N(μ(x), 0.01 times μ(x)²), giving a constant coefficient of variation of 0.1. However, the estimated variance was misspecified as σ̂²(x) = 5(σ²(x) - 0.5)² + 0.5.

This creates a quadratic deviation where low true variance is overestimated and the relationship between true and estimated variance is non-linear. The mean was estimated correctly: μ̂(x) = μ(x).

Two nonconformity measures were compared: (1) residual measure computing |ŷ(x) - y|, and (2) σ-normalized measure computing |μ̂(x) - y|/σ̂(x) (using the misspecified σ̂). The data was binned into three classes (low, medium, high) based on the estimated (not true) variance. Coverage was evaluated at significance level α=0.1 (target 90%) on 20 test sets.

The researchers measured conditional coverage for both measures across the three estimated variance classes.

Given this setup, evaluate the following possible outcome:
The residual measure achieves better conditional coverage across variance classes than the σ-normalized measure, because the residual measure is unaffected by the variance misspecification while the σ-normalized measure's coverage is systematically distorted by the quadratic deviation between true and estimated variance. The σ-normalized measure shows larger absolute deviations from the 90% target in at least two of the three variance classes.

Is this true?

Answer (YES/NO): YES